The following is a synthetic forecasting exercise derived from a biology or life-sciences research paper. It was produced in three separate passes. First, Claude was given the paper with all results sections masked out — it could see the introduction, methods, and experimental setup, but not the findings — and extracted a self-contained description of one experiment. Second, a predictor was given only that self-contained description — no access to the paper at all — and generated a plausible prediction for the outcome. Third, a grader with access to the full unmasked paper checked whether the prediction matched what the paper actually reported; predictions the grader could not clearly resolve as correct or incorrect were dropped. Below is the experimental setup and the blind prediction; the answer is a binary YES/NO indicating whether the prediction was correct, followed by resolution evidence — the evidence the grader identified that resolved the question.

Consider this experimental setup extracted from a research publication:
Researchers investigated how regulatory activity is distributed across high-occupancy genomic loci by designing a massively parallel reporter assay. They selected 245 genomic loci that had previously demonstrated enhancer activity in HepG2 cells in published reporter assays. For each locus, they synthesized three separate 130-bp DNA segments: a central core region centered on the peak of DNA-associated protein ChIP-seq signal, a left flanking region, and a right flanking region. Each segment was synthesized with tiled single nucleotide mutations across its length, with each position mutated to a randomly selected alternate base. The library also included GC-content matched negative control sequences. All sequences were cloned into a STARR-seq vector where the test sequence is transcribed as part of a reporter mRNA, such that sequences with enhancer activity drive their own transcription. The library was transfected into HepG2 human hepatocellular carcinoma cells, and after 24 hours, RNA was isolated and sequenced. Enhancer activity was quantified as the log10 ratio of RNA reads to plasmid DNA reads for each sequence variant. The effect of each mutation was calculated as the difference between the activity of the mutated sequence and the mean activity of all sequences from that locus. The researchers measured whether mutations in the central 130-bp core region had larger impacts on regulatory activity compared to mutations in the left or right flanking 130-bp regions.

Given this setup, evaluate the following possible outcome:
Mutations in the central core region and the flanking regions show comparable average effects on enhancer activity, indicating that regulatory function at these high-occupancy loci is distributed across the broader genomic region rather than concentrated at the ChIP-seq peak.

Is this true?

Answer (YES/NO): NO